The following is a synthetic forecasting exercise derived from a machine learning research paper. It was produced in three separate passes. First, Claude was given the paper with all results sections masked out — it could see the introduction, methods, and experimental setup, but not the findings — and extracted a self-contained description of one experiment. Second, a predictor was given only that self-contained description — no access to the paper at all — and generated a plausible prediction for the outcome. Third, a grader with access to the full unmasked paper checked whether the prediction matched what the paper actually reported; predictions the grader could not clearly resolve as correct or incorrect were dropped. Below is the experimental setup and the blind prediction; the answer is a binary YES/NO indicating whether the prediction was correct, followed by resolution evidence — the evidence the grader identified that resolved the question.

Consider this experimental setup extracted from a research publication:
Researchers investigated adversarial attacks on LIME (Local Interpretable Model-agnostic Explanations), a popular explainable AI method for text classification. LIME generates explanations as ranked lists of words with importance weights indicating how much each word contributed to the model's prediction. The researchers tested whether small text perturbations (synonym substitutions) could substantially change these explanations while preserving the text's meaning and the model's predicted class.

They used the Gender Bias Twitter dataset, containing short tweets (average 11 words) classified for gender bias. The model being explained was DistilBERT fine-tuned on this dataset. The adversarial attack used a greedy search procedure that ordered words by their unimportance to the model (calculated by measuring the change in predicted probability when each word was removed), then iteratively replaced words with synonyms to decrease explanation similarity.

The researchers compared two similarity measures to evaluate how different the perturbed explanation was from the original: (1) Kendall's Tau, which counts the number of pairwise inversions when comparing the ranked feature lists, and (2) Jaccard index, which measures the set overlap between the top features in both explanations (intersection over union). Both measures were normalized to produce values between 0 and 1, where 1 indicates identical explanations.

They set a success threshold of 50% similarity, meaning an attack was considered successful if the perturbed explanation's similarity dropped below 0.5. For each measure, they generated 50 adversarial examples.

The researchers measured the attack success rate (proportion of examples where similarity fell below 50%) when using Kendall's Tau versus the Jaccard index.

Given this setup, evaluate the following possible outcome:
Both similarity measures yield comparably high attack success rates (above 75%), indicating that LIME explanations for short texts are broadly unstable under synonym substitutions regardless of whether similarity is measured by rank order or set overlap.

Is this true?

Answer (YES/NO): NO